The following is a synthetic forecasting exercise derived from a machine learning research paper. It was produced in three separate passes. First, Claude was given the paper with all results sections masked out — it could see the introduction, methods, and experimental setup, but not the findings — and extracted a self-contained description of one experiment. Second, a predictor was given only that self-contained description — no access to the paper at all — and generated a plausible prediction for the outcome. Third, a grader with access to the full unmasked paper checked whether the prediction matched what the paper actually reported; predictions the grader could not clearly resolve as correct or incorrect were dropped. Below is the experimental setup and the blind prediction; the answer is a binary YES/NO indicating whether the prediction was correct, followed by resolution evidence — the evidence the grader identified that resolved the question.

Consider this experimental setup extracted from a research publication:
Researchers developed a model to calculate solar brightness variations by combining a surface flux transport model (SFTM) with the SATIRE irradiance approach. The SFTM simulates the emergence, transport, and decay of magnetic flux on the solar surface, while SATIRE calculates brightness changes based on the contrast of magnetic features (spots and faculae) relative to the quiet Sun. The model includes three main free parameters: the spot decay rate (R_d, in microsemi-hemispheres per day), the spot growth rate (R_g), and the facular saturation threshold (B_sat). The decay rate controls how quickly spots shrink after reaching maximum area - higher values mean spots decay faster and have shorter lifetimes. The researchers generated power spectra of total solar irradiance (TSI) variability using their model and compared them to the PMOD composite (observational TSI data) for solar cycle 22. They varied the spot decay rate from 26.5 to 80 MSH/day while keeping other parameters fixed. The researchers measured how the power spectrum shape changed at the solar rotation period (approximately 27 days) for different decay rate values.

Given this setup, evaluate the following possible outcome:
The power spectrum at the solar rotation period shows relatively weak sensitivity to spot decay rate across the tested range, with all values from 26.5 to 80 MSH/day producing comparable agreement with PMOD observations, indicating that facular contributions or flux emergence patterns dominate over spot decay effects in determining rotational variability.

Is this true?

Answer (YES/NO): NO